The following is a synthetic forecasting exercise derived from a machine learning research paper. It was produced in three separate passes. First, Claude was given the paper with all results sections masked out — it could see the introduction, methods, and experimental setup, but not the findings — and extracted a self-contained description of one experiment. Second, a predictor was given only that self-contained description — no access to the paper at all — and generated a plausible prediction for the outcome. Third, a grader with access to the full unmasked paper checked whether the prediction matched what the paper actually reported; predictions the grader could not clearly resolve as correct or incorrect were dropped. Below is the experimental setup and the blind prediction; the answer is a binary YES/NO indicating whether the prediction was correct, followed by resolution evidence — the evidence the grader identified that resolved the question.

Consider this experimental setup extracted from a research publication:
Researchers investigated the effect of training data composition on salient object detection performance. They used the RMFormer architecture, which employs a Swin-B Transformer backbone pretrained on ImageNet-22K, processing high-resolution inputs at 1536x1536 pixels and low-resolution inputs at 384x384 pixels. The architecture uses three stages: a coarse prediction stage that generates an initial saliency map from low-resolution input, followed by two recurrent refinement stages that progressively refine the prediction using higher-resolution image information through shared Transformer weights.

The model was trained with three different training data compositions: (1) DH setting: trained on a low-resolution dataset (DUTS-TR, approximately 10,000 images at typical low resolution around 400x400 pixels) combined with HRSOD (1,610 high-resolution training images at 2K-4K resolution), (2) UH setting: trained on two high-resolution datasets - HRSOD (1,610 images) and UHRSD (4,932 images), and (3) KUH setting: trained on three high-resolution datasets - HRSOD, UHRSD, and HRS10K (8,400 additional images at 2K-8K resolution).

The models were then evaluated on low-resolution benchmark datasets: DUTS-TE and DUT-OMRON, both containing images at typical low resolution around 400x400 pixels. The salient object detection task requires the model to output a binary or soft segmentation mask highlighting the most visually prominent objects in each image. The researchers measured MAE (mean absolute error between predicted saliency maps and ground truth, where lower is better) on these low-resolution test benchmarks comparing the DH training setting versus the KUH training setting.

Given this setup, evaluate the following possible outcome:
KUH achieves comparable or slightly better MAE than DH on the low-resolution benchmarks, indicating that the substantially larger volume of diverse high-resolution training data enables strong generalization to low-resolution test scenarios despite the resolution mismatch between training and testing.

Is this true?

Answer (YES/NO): NO